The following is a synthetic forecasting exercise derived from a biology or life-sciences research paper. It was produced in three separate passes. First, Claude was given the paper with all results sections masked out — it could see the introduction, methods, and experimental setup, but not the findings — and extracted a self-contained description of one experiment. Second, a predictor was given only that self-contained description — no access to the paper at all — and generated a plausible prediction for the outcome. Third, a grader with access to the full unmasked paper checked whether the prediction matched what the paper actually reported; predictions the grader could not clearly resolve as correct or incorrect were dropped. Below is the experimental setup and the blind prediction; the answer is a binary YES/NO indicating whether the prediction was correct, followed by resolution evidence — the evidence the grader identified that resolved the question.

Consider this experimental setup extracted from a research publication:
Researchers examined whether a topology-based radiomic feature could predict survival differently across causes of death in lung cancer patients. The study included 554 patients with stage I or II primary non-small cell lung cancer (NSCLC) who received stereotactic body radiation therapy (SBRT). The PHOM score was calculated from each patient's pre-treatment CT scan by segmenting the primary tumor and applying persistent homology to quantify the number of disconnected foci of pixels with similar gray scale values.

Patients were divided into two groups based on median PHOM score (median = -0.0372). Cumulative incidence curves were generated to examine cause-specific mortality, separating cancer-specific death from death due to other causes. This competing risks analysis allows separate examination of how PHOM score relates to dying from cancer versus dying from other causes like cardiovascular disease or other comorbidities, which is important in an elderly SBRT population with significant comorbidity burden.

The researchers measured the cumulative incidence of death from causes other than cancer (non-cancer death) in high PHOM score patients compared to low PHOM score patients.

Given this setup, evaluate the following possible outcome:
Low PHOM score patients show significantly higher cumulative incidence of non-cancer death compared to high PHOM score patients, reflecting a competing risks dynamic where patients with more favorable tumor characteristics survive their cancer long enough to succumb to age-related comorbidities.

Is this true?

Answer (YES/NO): NO